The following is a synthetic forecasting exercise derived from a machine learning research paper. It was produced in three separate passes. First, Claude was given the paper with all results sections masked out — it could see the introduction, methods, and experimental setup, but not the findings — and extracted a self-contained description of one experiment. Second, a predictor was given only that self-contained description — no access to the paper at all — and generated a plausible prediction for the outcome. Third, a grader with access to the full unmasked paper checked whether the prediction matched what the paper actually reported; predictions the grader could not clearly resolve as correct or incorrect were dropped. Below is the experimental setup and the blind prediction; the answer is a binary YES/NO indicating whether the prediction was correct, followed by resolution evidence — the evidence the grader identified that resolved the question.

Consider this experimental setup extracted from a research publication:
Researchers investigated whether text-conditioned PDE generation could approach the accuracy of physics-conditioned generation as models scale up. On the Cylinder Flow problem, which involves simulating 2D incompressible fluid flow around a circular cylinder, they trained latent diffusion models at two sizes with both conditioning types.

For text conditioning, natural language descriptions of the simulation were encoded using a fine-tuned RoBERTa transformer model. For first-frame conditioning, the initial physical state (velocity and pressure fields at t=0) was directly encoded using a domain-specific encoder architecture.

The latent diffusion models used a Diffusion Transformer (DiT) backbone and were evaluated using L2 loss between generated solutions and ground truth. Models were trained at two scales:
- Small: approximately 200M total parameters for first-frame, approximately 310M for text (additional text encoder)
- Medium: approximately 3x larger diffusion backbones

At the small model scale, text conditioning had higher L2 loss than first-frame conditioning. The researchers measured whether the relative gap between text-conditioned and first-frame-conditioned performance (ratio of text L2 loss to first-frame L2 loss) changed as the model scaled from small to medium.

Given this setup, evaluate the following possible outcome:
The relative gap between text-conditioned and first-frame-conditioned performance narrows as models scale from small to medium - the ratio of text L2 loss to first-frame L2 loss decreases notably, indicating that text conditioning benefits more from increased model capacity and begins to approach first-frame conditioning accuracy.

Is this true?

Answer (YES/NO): YES